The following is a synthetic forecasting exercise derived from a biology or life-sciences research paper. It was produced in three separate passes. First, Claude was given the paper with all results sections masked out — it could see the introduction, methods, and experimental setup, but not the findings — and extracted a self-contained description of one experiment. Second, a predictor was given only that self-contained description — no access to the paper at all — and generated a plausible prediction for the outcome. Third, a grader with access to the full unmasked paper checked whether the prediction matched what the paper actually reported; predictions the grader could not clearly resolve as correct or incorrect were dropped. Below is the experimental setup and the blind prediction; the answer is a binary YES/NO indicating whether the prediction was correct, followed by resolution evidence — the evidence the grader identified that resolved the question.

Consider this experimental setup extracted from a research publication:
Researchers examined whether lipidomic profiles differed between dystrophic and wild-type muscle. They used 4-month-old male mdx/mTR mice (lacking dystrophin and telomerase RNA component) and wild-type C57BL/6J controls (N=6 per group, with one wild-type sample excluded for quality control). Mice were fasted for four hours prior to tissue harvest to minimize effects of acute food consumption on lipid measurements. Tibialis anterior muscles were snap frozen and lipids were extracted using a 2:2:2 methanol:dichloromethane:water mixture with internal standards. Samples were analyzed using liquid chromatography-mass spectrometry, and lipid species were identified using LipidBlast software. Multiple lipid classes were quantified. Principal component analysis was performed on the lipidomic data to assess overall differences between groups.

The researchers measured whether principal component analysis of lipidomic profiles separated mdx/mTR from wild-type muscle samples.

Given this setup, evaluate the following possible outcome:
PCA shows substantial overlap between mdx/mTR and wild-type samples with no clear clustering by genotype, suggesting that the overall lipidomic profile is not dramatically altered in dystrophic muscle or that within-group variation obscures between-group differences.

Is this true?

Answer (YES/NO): NO